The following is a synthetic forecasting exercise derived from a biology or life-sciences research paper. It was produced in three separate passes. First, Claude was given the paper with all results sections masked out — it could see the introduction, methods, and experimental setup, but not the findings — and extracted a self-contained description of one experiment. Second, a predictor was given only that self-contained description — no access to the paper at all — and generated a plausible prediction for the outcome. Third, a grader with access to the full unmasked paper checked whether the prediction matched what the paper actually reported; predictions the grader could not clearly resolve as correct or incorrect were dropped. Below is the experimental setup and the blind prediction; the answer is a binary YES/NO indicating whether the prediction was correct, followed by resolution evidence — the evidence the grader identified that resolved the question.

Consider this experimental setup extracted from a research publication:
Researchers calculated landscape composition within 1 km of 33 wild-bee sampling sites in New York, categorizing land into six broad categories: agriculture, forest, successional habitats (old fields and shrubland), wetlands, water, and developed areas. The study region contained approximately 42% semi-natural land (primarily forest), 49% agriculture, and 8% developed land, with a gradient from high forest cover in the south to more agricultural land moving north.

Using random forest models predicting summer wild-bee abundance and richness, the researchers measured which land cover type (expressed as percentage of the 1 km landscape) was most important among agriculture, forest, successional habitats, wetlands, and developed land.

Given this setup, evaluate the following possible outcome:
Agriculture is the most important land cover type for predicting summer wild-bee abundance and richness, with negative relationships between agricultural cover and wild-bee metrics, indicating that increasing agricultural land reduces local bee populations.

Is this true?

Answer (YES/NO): NO